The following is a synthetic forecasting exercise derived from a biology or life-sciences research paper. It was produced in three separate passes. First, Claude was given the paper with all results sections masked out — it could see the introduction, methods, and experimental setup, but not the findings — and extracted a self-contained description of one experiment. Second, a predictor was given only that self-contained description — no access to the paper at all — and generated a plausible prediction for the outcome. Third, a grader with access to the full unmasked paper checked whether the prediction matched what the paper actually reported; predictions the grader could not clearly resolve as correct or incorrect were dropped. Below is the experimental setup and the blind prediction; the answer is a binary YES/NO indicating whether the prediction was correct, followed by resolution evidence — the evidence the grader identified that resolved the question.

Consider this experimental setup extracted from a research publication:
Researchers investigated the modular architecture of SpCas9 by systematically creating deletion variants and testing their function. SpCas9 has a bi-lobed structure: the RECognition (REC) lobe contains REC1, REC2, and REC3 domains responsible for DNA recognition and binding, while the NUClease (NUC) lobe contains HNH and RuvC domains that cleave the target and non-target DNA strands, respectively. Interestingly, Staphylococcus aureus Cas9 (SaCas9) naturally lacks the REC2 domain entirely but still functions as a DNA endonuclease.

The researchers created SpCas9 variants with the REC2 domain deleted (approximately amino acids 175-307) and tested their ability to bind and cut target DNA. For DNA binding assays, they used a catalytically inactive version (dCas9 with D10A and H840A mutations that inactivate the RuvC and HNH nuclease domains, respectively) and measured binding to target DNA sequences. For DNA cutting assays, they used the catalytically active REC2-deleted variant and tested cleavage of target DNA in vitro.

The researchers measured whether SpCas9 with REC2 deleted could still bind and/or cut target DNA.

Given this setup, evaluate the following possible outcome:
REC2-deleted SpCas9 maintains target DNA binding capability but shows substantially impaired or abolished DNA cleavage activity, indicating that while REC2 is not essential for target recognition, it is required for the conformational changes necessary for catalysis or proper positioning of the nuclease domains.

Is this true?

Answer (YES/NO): NO